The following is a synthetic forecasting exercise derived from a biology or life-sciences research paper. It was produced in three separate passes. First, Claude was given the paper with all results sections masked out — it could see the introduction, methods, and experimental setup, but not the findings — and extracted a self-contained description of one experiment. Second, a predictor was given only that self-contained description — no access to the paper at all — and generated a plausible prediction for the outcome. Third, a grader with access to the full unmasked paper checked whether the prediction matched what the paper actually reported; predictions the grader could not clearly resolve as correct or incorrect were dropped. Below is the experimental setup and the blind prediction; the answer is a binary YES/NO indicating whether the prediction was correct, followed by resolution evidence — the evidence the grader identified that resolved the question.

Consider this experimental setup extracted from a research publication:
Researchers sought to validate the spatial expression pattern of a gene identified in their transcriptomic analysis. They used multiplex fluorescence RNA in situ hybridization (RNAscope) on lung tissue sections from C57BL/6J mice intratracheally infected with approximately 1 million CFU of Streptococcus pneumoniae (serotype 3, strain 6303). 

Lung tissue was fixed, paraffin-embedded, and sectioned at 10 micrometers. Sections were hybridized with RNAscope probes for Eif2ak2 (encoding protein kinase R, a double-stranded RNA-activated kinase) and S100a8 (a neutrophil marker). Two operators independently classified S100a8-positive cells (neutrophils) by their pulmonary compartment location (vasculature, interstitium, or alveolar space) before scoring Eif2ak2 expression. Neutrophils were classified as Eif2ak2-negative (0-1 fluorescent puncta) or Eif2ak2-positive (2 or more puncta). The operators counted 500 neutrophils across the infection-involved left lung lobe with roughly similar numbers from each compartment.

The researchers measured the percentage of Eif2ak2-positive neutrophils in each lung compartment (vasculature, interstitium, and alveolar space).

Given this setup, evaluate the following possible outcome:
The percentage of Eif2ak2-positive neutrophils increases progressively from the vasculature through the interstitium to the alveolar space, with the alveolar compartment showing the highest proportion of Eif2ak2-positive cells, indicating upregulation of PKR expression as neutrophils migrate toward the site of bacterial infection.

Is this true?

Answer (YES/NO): NO